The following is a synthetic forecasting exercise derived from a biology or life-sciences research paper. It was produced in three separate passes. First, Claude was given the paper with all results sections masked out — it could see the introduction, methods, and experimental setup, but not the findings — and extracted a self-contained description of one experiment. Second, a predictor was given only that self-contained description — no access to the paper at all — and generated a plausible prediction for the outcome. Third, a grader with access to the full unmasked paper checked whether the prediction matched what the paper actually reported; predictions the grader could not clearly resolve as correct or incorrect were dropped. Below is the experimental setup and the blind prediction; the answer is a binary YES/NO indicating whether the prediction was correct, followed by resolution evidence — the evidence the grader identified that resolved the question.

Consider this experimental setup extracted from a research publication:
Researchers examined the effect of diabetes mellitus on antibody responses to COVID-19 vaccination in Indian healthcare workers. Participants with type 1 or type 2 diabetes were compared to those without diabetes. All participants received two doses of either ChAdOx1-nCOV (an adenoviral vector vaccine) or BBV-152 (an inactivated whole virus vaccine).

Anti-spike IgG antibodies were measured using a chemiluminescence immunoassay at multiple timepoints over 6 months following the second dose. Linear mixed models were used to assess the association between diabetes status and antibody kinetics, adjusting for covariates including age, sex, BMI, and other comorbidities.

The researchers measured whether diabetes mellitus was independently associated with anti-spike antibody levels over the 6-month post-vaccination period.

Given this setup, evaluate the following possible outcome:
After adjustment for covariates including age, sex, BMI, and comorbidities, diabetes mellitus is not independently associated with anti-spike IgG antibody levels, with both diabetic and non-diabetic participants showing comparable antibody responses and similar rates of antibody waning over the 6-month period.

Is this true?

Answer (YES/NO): NO